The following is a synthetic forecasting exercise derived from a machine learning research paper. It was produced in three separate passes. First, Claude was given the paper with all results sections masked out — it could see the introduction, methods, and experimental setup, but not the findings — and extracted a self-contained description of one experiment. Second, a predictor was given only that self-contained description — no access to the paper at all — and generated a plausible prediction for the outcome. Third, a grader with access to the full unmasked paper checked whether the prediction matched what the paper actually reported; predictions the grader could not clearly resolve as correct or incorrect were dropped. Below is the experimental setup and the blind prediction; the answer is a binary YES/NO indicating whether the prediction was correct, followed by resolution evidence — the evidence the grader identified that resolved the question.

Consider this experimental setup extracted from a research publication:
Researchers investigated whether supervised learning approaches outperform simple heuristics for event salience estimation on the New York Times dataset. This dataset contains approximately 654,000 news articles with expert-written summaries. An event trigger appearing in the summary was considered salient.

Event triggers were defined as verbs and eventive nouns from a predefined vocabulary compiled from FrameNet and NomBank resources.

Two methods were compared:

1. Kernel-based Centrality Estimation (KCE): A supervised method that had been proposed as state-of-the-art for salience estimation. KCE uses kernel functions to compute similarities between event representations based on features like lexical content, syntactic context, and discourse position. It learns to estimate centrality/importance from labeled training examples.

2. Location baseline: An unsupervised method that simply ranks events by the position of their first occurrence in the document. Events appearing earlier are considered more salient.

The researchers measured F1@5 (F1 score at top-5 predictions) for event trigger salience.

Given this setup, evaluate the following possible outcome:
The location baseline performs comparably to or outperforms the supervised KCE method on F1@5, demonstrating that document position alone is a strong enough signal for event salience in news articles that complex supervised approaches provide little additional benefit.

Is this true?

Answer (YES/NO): YES